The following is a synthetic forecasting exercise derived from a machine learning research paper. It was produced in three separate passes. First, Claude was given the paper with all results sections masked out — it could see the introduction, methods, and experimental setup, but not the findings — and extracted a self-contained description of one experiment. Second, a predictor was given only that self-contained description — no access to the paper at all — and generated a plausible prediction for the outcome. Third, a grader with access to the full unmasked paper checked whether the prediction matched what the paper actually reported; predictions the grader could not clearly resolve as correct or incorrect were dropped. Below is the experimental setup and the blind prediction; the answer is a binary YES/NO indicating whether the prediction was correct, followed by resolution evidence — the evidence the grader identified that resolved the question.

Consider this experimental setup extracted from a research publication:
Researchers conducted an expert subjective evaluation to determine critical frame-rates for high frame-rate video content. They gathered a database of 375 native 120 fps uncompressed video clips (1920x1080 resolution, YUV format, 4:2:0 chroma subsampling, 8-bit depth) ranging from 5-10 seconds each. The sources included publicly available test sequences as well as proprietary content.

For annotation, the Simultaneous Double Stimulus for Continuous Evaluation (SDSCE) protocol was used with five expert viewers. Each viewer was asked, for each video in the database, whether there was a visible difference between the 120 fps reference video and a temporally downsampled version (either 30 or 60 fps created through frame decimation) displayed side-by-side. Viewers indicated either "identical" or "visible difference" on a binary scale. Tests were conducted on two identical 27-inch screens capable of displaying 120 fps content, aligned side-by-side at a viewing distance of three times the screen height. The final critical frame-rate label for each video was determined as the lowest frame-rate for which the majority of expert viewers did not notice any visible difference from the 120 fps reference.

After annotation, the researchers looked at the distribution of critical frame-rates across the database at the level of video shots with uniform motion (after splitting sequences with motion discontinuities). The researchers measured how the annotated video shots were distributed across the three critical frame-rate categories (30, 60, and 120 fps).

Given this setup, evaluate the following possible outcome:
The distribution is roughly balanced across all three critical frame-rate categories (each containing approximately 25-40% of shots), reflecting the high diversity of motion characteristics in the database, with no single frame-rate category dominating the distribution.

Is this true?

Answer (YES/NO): NO